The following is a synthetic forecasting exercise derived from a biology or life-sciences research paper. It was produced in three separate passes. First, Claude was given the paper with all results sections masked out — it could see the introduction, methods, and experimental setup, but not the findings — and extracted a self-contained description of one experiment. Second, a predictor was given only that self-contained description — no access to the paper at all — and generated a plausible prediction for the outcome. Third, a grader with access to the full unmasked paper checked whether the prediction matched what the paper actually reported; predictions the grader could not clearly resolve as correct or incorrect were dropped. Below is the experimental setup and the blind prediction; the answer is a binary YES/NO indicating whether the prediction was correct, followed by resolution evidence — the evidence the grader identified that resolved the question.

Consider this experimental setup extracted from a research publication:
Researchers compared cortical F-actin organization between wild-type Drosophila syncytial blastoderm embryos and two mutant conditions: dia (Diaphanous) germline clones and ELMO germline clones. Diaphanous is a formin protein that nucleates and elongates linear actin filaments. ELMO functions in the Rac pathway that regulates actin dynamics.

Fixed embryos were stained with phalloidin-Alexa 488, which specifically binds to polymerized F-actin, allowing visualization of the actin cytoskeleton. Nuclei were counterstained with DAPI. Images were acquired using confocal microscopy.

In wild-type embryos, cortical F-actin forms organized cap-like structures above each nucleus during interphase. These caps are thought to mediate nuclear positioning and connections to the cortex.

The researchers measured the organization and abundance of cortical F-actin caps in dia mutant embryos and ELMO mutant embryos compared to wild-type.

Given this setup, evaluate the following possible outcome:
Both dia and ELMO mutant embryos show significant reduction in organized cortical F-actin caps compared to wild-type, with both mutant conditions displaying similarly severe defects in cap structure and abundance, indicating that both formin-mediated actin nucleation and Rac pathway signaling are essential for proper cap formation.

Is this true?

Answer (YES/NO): NO